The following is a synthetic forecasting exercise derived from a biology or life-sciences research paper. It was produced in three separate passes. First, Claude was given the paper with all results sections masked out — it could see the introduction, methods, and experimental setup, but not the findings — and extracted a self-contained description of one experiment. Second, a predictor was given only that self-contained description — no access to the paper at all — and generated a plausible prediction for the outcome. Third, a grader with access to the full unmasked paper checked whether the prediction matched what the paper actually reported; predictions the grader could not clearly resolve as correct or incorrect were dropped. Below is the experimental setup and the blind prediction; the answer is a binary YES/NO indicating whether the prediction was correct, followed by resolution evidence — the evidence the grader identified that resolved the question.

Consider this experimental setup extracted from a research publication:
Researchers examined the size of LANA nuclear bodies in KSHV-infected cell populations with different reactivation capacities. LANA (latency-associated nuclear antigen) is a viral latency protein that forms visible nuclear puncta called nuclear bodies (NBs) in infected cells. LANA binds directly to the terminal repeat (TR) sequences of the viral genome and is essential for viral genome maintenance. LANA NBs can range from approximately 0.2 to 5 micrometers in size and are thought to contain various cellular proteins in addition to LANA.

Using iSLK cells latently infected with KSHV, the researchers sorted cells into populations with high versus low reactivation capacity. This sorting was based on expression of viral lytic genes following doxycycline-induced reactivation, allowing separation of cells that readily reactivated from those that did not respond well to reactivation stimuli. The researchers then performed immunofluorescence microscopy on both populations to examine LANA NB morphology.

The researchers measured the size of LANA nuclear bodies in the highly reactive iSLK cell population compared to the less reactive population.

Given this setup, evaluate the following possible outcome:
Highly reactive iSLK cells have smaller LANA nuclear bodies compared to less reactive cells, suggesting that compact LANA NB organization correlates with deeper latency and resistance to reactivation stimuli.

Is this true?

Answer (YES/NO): NO